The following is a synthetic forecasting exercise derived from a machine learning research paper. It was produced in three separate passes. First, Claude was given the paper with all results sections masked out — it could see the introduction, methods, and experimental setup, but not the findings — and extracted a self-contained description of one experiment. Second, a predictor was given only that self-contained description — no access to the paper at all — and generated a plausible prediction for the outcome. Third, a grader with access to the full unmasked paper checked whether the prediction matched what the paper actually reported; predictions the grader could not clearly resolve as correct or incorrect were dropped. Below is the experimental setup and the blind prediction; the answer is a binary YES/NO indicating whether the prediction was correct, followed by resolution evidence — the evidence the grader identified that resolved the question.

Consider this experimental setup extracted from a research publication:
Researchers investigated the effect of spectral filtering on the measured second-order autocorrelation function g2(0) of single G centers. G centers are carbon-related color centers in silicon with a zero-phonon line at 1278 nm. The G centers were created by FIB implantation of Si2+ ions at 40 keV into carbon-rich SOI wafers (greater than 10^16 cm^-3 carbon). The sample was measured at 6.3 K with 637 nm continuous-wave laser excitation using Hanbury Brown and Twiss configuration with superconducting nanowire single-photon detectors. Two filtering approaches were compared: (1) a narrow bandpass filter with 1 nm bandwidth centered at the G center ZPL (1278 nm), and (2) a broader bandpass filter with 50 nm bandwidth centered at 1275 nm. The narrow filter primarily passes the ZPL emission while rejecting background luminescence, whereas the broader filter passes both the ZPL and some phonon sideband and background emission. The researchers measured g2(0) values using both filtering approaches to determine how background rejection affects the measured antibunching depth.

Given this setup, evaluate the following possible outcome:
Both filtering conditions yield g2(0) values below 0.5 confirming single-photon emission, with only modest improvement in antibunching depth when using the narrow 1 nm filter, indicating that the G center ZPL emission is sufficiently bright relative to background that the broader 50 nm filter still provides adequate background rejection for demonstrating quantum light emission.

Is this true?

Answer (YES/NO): NO